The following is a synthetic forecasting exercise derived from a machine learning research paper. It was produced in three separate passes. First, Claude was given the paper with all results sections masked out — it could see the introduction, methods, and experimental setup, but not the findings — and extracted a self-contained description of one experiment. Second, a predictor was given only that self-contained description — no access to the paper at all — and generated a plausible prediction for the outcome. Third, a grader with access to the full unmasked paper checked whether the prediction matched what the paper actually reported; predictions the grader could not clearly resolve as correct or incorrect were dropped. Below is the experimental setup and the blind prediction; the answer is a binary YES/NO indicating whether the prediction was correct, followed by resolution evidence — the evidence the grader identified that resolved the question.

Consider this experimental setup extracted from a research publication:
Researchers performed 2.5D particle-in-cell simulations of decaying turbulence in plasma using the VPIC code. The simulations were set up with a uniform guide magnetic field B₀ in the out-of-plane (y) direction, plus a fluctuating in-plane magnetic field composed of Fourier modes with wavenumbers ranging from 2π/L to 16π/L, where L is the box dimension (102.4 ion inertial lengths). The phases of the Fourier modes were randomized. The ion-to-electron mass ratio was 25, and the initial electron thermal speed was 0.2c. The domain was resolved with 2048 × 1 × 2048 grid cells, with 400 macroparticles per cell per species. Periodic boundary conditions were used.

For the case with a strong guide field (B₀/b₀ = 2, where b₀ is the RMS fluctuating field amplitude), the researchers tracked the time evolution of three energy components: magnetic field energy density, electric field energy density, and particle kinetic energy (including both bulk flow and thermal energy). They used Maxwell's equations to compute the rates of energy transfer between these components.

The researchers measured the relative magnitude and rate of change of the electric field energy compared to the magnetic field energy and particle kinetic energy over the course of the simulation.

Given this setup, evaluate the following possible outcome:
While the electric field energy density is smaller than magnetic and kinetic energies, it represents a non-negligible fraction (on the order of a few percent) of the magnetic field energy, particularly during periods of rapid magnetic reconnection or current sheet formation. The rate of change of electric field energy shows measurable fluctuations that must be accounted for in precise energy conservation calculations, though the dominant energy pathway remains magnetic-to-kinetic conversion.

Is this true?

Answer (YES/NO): NO